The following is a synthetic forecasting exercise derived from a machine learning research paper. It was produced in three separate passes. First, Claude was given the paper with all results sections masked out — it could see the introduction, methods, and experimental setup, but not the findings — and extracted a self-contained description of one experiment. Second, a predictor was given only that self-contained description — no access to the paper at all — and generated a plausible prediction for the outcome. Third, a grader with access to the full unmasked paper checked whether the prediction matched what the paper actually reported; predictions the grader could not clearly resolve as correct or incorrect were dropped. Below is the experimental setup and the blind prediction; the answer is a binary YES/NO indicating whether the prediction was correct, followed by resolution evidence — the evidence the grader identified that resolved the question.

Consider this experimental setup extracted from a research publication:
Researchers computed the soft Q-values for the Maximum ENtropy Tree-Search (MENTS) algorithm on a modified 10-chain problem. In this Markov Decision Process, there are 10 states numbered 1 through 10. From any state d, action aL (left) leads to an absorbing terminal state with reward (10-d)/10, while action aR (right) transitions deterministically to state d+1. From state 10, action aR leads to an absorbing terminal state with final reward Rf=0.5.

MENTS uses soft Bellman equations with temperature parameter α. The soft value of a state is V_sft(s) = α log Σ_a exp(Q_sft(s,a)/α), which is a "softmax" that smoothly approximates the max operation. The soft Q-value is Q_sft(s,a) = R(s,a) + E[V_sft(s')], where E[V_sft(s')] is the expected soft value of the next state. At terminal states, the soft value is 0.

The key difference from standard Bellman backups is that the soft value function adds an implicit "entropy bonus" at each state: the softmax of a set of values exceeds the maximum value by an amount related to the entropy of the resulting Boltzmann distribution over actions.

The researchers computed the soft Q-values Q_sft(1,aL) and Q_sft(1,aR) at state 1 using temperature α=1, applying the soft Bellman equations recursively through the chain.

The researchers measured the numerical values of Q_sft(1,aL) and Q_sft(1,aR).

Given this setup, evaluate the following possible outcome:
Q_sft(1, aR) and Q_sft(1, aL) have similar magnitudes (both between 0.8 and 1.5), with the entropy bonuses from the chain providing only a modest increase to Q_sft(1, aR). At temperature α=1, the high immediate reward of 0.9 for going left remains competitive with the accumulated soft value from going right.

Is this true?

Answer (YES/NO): NO